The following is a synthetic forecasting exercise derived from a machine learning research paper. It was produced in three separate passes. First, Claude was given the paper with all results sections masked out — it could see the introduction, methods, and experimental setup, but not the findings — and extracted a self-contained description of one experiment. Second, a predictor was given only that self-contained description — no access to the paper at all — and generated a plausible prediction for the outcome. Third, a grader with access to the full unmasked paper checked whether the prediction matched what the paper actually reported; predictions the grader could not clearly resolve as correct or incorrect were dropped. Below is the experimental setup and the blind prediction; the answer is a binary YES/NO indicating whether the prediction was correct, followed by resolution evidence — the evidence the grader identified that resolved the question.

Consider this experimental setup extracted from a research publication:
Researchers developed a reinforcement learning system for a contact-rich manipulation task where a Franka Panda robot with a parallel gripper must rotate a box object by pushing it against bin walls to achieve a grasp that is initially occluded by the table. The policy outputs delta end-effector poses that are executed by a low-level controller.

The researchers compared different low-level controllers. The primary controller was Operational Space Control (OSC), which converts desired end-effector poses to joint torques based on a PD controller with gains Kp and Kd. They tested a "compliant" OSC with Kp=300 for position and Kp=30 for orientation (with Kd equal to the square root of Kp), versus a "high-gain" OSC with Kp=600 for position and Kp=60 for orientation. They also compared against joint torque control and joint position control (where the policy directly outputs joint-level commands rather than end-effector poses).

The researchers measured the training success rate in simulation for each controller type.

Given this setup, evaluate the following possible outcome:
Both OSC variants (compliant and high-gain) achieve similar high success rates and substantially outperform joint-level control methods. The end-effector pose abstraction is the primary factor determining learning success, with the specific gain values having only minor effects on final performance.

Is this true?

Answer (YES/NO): NO